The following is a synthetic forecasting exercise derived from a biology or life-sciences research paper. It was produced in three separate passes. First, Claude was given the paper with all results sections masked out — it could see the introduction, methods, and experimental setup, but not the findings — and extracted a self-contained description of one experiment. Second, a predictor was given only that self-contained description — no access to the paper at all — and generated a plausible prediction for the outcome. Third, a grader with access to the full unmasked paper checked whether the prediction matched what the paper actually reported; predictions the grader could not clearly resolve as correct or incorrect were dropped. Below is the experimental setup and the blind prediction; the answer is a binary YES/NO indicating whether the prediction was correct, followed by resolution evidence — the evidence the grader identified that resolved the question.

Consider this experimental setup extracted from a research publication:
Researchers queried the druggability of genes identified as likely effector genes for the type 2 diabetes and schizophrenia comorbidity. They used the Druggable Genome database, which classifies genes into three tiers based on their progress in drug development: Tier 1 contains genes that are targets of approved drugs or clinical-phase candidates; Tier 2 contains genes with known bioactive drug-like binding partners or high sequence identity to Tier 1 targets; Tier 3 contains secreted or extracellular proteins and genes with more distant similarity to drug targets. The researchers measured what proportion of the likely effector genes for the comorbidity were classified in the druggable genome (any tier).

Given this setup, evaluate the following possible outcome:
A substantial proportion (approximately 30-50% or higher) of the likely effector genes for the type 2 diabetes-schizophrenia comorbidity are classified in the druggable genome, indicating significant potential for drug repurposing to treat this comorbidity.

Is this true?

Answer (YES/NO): YES